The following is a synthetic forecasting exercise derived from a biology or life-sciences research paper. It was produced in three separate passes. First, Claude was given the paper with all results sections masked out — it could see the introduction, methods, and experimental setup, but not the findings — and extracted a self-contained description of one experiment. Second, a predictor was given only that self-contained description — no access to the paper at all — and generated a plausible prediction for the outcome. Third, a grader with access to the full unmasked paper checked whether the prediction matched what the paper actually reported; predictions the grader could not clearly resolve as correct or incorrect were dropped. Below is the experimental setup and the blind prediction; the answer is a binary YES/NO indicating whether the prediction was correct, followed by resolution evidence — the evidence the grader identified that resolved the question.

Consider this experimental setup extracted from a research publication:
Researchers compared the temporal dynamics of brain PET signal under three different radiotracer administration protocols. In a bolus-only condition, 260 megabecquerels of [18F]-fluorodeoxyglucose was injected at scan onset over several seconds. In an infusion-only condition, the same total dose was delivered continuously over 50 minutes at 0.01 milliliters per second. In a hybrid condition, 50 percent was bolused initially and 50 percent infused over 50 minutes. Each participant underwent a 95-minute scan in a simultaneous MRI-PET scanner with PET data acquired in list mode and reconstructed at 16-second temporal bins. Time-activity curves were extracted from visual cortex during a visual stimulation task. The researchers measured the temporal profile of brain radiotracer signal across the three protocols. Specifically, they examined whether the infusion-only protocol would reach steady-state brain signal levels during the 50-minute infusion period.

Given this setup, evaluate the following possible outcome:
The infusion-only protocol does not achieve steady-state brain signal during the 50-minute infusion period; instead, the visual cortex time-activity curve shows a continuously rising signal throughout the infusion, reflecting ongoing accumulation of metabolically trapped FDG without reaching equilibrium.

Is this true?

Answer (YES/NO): YES